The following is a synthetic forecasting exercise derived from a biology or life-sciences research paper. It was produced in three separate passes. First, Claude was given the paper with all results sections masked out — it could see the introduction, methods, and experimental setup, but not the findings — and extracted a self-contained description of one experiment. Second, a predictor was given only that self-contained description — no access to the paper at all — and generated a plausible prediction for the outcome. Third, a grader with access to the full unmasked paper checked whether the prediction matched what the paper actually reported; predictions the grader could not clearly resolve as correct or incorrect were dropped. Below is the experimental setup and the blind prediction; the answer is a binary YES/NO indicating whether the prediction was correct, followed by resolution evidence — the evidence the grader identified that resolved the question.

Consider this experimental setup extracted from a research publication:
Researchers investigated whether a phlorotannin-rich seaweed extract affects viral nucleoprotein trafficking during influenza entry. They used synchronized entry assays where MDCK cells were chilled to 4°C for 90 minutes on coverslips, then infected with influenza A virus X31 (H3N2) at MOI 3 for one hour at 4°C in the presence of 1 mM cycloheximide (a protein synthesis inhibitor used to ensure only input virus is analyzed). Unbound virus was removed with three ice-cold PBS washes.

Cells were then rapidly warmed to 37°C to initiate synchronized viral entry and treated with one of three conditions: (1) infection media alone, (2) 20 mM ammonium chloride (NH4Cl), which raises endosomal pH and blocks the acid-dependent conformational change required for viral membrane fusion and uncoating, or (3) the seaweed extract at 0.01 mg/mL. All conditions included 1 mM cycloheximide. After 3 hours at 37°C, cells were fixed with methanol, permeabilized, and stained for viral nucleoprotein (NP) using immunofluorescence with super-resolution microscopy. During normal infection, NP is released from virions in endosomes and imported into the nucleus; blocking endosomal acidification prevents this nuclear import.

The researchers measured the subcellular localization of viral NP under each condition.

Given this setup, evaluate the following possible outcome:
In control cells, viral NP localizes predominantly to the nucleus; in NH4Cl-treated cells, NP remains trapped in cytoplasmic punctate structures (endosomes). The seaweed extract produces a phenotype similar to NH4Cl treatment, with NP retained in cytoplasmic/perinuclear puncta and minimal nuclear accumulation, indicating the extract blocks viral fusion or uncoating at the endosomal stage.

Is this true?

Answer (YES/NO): NO